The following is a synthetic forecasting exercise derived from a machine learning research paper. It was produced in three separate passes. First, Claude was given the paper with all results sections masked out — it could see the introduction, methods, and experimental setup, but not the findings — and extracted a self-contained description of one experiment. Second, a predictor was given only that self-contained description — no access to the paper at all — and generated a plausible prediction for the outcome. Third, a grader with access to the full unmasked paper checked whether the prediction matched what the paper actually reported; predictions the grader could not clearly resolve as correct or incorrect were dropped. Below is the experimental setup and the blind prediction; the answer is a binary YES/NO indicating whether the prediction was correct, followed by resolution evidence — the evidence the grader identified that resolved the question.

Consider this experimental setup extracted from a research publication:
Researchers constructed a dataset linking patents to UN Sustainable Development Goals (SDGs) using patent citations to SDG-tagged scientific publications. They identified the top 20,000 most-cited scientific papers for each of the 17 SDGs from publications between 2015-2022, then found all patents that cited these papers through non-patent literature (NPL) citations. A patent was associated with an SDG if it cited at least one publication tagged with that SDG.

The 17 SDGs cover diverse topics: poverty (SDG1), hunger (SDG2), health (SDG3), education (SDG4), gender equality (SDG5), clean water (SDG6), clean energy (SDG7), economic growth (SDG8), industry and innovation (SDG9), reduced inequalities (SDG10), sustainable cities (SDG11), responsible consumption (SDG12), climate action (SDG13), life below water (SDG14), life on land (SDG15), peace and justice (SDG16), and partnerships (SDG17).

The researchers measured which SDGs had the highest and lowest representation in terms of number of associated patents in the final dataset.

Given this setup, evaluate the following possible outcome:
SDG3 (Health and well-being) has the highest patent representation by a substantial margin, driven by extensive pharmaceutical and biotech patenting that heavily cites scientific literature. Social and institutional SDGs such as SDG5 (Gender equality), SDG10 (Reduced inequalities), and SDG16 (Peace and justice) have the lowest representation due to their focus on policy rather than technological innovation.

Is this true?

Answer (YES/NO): NO